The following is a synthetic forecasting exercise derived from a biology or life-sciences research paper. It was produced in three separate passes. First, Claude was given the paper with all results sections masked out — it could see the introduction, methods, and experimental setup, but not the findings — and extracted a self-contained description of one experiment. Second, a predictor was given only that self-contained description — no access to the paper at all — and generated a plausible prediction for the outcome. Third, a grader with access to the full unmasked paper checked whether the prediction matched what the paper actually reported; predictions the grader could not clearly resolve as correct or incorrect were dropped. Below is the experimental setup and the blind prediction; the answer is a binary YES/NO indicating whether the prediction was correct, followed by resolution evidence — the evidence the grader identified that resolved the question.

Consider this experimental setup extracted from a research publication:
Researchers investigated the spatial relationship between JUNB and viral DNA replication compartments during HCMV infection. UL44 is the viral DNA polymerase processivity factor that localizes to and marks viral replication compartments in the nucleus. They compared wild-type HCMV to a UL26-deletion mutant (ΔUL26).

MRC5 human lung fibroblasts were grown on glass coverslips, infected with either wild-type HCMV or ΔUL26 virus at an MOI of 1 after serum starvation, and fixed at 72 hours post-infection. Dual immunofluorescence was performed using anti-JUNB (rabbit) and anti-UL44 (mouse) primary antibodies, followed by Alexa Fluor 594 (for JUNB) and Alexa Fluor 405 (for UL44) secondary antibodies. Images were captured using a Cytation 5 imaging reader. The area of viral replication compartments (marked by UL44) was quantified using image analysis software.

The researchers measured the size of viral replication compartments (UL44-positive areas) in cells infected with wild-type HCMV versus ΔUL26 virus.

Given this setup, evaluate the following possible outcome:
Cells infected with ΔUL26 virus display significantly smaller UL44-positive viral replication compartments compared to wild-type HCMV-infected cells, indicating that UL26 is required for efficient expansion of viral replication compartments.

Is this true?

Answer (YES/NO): YES